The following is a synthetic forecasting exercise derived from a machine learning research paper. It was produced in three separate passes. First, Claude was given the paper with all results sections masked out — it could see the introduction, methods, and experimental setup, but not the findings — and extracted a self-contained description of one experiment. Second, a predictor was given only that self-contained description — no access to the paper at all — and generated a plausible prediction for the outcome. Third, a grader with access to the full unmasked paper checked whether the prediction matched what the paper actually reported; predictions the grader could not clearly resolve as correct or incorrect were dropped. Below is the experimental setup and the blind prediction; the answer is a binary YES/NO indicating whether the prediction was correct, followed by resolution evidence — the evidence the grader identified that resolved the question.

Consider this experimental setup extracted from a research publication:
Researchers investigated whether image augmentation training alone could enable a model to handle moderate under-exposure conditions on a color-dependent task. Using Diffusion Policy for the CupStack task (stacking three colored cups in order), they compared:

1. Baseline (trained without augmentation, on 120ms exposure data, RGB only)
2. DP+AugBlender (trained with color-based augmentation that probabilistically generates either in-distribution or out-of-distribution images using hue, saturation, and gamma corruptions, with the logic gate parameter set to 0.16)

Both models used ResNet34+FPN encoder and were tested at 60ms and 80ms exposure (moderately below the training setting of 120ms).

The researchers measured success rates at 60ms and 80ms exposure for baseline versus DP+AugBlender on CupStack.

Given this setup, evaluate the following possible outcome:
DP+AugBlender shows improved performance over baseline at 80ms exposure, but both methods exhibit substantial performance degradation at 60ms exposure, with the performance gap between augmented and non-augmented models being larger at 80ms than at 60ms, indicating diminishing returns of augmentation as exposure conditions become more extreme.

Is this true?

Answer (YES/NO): NO